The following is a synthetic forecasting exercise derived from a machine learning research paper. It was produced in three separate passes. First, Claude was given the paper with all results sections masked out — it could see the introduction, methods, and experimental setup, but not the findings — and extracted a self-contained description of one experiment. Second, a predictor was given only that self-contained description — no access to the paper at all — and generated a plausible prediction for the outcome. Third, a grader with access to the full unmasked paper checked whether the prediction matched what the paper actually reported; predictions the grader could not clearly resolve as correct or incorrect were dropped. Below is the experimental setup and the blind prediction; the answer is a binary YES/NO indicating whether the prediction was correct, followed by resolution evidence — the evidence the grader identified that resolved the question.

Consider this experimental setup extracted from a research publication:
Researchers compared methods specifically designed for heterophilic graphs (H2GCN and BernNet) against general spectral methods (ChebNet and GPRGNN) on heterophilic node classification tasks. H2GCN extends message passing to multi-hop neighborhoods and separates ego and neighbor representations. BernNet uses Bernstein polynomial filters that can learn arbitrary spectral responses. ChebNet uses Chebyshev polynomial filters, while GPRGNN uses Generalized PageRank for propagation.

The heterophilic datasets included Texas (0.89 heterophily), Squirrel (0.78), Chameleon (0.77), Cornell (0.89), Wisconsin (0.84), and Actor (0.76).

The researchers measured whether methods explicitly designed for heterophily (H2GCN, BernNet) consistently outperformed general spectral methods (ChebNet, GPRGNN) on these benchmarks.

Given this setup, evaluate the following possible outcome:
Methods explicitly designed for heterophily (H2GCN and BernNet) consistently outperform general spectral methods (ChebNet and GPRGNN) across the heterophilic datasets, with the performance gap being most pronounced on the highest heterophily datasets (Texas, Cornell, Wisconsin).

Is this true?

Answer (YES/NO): NO